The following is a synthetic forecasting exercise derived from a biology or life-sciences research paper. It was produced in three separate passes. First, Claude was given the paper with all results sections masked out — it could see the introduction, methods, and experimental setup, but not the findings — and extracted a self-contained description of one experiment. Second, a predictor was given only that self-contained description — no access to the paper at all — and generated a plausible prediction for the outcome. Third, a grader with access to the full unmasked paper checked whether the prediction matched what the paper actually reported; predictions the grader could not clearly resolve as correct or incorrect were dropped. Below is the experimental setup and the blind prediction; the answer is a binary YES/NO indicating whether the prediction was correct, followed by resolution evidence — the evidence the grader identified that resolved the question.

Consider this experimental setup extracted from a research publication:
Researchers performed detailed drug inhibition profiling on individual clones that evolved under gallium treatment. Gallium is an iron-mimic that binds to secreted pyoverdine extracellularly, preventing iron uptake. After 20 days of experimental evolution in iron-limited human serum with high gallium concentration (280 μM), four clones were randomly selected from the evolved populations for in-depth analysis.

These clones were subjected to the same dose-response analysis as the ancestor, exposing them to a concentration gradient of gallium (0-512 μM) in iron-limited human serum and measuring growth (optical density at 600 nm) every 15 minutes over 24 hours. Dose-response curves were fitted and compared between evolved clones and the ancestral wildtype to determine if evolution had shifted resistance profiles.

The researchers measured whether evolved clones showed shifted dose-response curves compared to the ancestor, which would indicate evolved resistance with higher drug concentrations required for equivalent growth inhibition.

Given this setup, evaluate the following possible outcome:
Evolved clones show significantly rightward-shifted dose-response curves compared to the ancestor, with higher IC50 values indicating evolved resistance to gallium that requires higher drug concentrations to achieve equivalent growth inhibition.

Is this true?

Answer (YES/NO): NO